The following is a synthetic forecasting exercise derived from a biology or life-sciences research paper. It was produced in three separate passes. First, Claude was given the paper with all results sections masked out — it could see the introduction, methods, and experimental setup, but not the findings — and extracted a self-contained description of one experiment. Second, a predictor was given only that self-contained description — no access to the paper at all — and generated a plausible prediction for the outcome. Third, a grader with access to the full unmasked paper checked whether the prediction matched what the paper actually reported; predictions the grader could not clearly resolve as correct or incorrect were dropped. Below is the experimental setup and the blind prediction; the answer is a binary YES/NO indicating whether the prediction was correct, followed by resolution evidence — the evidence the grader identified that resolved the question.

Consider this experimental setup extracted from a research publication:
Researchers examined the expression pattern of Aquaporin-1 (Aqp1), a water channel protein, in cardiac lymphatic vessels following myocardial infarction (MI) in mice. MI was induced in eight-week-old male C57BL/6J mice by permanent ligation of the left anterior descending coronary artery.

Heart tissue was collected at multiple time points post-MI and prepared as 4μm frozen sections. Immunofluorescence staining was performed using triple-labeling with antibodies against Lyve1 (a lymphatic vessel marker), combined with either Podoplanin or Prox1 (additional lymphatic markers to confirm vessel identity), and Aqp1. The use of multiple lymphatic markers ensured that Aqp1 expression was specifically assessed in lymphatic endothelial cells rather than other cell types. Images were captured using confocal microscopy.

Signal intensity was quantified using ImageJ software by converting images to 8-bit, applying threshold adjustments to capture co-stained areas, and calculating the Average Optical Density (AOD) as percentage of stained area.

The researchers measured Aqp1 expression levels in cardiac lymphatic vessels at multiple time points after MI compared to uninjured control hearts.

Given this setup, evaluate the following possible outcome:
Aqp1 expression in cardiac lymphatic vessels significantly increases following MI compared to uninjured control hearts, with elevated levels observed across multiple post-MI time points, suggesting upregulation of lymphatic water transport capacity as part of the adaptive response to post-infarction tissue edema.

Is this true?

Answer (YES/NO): NO